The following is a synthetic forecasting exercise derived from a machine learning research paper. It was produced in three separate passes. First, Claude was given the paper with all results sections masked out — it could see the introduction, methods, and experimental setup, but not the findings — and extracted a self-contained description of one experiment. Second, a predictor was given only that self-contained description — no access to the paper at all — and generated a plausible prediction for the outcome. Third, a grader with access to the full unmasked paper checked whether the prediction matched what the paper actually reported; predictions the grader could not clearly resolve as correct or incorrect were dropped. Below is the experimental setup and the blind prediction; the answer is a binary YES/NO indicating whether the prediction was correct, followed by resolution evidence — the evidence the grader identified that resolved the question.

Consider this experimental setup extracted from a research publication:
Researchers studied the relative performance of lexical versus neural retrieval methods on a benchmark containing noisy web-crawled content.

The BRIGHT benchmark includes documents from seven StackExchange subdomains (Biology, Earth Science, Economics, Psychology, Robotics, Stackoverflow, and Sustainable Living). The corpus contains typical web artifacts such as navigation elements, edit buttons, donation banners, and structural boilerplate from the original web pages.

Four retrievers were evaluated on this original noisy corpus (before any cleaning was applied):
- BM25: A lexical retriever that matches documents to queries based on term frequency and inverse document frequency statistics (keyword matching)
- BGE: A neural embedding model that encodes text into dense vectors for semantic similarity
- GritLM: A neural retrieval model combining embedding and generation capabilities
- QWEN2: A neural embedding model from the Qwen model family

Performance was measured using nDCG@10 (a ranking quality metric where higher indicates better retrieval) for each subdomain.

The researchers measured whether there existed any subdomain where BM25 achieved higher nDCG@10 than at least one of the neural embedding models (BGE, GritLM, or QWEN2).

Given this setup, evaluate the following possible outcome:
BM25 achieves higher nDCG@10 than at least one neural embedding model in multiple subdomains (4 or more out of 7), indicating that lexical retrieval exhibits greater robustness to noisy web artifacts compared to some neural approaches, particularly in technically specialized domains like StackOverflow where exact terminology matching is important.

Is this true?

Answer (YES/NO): YES